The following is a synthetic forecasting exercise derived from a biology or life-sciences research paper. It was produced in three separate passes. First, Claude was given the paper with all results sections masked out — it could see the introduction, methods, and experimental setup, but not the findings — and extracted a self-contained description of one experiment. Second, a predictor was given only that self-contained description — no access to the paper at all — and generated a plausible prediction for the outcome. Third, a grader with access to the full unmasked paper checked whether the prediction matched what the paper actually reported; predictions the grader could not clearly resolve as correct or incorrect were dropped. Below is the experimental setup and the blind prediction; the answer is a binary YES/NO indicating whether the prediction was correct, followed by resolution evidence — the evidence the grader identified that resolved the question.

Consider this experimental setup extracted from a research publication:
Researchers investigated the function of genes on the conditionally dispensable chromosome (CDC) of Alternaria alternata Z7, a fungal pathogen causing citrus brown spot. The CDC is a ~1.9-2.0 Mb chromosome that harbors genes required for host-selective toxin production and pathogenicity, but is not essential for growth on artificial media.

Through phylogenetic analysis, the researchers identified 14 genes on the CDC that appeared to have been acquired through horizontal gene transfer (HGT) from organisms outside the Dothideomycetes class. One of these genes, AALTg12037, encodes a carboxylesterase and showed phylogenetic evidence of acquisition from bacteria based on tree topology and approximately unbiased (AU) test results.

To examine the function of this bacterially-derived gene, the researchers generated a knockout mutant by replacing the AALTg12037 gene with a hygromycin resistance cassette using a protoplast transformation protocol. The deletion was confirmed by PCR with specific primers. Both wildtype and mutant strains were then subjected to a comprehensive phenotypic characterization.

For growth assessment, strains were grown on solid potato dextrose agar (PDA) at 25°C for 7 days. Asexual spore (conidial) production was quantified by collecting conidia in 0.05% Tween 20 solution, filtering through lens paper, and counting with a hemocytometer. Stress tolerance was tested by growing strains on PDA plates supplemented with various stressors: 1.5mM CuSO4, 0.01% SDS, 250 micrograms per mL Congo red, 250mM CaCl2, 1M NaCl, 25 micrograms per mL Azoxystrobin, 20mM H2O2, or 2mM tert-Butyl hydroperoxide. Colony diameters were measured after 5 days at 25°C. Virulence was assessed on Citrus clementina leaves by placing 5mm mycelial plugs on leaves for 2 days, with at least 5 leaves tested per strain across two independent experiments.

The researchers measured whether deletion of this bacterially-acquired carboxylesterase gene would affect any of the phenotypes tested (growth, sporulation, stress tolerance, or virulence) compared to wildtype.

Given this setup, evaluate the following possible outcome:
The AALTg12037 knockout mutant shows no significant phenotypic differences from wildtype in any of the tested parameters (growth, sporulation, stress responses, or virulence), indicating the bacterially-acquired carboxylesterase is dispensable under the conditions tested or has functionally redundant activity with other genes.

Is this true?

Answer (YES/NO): YES